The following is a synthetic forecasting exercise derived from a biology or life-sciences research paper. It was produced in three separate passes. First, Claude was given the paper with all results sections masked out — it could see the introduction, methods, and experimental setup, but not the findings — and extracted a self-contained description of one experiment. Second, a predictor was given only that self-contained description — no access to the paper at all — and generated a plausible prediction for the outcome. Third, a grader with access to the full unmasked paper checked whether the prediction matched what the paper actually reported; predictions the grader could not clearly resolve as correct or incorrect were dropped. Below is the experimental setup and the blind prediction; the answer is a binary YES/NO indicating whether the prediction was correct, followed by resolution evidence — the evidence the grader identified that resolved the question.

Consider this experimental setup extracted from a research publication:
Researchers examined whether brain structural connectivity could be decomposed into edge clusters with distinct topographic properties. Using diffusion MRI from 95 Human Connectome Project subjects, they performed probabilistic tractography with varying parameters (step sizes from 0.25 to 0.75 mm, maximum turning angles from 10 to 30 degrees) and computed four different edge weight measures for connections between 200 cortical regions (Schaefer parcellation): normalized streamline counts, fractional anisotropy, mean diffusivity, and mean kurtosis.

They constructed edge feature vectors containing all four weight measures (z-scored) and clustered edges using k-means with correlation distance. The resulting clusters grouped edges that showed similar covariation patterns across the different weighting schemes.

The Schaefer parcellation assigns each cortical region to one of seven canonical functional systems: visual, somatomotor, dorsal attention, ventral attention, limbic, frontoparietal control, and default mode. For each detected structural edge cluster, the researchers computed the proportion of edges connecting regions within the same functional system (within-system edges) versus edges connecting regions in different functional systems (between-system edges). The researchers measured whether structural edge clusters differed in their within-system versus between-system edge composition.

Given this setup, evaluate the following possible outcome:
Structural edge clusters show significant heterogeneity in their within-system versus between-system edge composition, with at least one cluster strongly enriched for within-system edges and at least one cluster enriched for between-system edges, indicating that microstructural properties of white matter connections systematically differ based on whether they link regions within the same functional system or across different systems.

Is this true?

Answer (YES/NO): YES